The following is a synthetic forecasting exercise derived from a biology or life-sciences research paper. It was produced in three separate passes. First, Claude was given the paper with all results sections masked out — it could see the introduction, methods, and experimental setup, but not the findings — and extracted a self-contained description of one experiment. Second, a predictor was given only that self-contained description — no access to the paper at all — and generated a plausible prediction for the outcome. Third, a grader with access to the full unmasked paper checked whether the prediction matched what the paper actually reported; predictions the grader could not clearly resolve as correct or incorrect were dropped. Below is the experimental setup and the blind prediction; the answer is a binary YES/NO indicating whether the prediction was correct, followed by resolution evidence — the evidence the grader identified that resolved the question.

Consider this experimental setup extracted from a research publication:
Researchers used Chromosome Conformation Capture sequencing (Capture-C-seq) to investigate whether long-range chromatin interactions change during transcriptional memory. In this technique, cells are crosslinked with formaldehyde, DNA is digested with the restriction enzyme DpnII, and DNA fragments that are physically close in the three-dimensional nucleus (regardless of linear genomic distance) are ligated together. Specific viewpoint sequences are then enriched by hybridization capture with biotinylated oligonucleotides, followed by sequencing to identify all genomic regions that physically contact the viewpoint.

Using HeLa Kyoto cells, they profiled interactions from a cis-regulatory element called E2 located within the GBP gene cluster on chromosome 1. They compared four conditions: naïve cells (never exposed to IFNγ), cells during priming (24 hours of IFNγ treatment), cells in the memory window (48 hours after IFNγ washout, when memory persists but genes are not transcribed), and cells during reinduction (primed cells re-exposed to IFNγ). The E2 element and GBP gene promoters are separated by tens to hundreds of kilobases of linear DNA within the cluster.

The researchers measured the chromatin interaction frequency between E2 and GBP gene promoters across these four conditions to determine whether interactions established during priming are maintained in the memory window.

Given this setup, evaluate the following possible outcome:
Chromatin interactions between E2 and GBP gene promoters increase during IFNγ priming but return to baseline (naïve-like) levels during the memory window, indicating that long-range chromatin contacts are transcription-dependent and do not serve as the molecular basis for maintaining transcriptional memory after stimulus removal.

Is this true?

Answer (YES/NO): YES